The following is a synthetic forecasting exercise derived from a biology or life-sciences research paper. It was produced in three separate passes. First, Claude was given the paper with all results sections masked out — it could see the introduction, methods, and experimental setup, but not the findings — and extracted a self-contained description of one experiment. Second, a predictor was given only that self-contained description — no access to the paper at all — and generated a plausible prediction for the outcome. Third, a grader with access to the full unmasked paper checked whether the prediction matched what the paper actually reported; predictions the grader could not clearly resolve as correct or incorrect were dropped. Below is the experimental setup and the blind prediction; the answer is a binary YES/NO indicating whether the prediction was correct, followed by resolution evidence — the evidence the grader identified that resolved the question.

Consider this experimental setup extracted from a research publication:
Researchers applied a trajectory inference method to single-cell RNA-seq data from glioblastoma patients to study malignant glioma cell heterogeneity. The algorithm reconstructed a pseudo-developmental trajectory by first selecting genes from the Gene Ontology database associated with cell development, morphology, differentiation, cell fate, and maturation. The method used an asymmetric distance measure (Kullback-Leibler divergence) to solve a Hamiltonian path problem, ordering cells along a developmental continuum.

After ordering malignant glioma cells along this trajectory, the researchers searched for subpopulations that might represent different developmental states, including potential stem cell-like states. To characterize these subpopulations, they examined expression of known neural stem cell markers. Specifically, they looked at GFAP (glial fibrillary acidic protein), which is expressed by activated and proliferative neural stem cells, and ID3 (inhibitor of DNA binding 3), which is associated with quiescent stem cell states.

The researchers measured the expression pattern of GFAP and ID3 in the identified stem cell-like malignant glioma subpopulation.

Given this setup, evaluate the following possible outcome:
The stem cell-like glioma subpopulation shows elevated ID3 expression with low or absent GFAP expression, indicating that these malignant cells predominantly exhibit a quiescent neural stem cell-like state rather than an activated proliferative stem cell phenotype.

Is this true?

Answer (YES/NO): NO